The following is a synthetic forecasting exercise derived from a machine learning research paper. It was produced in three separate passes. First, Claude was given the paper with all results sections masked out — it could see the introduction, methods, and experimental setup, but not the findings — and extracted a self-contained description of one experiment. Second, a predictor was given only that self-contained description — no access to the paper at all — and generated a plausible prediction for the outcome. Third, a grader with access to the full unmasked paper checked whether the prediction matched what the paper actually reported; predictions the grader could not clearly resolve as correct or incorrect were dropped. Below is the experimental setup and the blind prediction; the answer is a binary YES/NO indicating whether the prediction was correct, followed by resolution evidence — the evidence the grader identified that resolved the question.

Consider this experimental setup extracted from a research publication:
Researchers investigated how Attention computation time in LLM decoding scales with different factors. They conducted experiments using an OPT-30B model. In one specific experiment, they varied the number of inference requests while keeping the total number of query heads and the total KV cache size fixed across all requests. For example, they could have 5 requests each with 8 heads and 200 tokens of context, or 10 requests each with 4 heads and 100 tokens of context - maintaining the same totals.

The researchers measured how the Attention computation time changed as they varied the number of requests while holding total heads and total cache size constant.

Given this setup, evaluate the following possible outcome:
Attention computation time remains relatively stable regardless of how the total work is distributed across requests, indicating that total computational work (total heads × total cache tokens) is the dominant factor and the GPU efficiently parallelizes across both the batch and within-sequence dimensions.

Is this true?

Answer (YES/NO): YES